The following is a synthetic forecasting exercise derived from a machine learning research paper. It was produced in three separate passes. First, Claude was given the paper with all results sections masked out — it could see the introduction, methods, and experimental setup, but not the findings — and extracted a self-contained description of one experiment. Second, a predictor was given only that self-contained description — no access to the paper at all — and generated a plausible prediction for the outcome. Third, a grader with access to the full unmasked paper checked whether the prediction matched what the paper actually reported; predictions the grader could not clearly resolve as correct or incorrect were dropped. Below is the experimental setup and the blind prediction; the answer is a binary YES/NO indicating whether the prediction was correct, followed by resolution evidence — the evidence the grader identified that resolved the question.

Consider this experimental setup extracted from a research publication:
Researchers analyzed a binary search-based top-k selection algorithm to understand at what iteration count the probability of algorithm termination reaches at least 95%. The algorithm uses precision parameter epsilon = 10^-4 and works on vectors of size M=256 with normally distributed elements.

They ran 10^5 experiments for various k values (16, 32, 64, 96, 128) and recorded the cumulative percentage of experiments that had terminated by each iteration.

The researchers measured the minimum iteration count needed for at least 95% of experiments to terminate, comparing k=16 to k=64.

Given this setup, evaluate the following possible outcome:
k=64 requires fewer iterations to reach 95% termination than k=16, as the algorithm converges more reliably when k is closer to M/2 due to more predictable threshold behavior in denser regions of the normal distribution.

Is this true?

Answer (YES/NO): NO